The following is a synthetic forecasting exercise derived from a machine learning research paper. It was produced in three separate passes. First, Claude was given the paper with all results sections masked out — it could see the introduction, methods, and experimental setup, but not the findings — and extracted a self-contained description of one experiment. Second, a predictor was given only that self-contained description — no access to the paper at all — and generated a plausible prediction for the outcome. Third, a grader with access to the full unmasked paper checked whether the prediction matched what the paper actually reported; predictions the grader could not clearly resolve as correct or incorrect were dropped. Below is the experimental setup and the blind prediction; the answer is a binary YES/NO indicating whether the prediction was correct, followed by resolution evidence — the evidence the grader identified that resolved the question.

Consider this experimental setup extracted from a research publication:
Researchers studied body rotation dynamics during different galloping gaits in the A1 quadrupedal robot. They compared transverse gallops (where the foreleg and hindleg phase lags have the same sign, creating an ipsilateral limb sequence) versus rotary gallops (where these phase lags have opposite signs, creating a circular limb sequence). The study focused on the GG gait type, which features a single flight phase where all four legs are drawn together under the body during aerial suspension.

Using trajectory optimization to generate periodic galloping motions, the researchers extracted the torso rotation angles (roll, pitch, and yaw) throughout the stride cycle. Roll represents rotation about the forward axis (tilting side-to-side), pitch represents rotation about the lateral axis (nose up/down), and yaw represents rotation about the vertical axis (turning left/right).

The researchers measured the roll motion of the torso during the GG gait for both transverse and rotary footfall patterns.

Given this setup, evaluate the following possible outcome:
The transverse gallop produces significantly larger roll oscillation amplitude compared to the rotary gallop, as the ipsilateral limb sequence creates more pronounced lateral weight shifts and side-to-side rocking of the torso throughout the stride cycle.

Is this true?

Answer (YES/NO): NO